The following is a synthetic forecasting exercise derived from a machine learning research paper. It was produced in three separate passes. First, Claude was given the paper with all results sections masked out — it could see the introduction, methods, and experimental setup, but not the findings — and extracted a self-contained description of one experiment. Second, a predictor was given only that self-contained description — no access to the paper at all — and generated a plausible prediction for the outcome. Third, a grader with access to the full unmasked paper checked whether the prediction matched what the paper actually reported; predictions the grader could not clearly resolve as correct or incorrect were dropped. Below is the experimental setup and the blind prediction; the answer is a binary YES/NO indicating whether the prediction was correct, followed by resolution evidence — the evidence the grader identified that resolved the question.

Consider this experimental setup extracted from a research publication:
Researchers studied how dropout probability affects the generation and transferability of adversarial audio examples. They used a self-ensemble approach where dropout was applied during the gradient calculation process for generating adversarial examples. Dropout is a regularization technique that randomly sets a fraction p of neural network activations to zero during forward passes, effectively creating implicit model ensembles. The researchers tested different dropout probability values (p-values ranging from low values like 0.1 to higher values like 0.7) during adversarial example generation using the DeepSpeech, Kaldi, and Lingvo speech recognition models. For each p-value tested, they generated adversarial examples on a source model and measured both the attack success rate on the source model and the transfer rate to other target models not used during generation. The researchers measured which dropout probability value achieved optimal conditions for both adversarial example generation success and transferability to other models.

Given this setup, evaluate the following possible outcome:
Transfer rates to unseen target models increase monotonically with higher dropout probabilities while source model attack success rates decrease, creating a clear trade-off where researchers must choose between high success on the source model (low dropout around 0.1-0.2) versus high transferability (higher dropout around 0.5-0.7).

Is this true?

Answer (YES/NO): NO